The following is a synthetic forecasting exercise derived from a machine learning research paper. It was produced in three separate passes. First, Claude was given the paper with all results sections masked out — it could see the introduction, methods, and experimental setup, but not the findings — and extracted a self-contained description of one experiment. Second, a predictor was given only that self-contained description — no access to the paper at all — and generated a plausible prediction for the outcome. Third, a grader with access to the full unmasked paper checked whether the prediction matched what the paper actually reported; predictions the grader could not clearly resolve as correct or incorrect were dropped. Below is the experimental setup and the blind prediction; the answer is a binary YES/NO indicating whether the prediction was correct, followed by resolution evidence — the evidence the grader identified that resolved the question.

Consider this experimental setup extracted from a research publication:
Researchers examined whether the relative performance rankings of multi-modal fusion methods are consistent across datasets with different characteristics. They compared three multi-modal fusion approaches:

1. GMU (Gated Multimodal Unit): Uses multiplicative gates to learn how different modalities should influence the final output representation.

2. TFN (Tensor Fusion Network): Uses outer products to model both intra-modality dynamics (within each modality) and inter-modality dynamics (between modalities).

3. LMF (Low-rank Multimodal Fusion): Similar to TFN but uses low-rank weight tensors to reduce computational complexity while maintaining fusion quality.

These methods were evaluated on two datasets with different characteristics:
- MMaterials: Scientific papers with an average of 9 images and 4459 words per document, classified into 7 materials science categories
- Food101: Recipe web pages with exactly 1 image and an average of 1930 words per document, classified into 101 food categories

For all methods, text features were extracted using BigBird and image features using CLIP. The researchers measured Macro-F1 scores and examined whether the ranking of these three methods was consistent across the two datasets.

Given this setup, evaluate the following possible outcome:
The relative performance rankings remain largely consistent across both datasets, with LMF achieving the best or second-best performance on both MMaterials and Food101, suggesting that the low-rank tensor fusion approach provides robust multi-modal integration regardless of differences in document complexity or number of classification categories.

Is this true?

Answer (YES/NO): NO